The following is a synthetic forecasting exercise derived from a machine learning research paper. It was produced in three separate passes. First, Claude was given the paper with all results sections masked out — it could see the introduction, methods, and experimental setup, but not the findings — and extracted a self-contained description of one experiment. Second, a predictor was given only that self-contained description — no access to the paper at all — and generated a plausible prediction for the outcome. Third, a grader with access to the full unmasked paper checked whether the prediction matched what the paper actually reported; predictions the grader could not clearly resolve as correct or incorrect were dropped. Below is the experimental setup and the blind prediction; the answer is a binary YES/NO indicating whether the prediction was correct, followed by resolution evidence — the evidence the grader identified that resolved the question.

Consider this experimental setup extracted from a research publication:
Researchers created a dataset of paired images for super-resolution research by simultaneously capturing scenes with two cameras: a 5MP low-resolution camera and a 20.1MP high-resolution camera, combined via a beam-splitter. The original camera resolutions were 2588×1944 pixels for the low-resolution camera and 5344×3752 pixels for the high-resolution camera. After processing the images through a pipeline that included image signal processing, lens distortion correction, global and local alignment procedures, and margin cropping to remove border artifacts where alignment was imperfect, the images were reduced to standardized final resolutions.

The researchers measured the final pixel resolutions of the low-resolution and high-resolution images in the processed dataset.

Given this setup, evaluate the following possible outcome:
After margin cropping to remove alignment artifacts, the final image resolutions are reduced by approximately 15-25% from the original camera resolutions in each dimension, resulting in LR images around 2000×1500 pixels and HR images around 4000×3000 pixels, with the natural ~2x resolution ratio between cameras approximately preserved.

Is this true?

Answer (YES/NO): NO